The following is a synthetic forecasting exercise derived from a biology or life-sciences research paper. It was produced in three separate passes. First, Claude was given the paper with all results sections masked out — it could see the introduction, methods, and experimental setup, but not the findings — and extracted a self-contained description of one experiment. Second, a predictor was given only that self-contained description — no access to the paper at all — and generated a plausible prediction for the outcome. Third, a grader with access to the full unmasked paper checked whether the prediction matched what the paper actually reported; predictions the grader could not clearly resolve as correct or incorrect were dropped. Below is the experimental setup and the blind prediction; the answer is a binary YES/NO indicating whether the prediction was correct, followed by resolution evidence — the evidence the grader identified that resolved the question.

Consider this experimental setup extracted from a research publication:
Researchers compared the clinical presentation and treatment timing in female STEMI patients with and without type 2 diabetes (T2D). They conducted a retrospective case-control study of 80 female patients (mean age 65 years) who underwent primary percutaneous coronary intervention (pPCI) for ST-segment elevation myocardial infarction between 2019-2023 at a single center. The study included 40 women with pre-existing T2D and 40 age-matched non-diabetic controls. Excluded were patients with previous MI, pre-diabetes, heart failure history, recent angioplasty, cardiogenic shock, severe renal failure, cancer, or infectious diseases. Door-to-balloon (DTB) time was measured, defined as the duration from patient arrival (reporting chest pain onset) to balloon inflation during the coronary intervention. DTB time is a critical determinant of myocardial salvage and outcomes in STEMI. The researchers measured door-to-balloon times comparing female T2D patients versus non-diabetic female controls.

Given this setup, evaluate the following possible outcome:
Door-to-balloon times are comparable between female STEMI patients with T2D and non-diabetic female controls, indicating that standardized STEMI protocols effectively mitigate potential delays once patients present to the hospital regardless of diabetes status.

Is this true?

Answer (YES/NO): YES